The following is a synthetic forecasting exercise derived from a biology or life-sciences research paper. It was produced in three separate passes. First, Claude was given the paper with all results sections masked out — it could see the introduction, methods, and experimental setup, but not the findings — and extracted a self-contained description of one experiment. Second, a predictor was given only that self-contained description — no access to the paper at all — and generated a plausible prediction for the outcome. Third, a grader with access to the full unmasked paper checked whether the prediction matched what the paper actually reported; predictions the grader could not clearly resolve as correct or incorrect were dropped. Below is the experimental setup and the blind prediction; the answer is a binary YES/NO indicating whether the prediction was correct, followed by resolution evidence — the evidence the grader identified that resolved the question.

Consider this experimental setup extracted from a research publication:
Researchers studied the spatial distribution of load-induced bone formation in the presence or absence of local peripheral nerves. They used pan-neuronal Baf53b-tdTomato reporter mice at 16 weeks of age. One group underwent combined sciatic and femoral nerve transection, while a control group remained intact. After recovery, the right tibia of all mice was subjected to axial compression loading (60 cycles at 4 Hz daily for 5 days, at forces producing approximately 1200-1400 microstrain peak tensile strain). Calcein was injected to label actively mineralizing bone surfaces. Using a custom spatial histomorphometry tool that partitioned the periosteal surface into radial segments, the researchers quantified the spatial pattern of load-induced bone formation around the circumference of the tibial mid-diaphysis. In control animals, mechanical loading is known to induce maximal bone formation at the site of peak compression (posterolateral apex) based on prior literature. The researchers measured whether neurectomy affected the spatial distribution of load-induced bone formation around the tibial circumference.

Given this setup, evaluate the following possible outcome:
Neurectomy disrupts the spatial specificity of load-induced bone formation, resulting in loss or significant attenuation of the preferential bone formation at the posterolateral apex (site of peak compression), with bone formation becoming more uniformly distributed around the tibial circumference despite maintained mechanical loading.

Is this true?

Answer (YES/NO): NO